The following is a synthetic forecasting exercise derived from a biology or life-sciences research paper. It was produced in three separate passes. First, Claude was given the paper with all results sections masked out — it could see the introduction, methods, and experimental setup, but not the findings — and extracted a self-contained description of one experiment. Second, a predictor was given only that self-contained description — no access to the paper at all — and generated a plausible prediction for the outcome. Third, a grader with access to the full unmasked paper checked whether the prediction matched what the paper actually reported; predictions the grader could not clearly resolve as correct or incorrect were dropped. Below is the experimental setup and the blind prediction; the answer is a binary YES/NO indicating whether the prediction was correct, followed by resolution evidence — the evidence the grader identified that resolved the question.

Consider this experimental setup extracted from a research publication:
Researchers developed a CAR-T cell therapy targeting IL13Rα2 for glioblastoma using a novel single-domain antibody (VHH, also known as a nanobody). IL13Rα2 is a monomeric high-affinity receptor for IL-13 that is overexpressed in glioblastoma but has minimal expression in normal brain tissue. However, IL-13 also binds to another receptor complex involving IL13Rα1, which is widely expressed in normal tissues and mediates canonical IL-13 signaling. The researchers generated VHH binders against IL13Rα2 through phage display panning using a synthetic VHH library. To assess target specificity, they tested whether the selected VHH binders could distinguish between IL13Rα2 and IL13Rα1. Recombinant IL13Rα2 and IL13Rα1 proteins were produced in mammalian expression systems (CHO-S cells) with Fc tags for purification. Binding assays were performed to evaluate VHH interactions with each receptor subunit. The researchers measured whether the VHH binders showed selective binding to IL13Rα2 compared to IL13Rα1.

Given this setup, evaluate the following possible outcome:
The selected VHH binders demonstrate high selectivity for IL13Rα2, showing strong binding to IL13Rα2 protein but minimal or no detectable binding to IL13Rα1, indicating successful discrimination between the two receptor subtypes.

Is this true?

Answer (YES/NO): YES